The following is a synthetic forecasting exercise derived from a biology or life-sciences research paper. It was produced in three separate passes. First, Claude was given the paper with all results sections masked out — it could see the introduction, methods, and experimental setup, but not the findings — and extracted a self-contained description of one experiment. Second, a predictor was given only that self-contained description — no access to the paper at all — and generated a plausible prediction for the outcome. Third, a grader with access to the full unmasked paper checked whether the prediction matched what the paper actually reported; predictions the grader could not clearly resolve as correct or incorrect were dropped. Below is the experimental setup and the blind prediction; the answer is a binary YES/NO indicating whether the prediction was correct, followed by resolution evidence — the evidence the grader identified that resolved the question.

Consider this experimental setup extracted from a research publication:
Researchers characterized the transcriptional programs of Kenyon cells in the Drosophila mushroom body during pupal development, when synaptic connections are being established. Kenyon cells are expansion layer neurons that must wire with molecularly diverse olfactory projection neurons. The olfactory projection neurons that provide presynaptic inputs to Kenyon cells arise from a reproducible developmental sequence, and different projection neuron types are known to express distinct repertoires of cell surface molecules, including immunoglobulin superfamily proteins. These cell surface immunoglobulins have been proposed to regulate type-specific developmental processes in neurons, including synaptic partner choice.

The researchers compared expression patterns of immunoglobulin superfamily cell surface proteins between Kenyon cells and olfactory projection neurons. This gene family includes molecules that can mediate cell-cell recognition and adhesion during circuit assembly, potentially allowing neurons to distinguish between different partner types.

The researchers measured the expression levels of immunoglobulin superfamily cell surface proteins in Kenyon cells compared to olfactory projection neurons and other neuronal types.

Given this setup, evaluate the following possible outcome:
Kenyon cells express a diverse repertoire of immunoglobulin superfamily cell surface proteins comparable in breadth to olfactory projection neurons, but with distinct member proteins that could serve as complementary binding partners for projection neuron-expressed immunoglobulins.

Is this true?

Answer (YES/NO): NO